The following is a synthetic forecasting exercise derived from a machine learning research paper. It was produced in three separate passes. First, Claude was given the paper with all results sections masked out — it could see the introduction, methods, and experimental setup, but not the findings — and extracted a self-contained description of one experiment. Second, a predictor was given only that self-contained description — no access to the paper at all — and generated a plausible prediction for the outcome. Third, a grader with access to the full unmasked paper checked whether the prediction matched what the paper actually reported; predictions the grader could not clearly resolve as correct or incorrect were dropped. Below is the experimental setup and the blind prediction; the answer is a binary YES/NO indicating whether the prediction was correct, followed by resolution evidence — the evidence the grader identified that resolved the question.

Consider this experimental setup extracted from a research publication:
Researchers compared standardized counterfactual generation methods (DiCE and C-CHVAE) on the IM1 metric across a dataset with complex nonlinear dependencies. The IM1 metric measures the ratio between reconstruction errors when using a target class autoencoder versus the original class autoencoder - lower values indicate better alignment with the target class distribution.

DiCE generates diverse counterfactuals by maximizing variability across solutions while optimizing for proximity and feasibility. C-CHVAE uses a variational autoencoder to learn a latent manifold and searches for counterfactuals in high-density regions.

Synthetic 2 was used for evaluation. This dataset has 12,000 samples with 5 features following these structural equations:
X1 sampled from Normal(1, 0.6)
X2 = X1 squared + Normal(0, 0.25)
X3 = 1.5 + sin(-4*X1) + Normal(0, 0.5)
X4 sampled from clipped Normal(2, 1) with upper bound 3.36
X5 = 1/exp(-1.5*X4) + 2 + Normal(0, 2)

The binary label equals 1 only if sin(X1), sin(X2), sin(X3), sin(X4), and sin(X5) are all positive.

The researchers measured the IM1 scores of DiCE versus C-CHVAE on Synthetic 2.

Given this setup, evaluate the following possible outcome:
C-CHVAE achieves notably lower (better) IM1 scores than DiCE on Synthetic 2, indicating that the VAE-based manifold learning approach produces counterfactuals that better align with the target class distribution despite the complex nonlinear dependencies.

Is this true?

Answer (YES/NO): YES